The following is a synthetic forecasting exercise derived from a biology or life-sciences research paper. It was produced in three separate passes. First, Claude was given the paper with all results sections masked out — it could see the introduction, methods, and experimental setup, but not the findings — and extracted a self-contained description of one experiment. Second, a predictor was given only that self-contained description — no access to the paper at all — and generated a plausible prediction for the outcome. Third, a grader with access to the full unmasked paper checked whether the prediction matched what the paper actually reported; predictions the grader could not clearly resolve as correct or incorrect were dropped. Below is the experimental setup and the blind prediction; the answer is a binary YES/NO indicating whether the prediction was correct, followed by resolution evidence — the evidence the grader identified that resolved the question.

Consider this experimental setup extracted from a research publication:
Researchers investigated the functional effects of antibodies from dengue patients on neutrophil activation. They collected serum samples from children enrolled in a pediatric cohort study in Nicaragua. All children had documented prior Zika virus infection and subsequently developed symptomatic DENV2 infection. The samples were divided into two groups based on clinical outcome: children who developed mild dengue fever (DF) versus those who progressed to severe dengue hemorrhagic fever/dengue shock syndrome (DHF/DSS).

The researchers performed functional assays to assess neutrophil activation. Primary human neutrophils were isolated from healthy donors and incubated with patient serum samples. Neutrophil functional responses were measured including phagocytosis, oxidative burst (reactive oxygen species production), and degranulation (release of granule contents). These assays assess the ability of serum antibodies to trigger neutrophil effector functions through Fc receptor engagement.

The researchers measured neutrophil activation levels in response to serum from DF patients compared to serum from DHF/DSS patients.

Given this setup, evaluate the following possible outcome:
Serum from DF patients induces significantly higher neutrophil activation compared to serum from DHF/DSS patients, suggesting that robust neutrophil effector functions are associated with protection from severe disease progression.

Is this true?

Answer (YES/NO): NO